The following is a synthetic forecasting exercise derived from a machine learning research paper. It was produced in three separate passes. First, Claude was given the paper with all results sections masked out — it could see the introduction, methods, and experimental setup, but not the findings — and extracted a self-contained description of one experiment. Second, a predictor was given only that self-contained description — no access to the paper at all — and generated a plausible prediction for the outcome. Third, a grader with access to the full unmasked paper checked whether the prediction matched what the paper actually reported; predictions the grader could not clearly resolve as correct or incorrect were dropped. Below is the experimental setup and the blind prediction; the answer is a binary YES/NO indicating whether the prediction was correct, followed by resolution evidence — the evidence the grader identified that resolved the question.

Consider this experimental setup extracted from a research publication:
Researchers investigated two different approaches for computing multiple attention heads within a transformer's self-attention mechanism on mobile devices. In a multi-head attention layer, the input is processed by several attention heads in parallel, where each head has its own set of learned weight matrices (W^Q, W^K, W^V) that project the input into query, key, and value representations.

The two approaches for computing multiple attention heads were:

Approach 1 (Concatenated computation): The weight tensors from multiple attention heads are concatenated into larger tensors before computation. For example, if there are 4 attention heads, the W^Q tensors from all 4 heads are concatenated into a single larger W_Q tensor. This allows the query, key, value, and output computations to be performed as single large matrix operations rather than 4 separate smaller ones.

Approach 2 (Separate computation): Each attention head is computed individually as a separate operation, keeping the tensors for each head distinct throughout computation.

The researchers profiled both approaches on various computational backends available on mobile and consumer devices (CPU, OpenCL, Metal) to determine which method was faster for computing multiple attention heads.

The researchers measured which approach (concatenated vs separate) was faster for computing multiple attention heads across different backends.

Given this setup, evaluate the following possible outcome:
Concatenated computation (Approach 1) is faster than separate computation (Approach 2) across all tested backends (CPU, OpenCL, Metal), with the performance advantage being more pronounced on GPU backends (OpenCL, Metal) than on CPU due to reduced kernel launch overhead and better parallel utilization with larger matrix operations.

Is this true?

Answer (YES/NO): NO